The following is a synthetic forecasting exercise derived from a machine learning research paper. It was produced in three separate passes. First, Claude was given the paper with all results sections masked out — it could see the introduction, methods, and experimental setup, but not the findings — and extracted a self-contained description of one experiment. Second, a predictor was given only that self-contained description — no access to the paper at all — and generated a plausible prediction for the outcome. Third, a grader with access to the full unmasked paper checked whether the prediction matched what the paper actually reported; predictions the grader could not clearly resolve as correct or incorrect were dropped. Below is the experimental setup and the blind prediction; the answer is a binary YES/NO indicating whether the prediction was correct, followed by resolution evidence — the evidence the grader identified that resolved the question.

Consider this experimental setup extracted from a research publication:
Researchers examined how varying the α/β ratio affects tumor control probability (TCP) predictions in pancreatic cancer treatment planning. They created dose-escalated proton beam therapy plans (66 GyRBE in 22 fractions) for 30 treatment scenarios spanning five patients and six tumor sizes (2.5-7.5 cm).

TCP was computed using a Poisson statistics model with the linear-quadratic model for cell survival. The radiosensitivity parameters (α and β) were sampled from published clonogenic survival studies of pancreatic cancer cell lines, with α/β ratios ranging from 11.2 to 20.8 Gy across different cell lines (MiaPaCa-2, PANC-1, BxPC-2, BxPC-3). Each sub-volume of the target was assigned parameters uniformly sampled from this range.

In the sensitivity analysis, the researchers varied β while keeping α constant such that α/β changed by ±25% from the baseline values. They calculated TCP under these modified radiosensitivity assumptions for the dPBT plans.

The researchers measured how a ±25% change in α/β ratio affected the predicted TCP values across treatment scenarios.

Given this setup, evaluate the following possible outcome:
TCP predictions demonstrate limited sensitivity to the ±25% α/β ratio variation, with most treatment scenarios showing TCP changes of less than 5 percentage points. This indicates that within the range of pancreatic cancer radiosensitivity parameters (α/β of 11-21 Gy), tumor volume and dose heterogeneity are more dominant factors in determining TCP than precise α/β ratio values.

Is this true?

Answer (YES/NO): NO